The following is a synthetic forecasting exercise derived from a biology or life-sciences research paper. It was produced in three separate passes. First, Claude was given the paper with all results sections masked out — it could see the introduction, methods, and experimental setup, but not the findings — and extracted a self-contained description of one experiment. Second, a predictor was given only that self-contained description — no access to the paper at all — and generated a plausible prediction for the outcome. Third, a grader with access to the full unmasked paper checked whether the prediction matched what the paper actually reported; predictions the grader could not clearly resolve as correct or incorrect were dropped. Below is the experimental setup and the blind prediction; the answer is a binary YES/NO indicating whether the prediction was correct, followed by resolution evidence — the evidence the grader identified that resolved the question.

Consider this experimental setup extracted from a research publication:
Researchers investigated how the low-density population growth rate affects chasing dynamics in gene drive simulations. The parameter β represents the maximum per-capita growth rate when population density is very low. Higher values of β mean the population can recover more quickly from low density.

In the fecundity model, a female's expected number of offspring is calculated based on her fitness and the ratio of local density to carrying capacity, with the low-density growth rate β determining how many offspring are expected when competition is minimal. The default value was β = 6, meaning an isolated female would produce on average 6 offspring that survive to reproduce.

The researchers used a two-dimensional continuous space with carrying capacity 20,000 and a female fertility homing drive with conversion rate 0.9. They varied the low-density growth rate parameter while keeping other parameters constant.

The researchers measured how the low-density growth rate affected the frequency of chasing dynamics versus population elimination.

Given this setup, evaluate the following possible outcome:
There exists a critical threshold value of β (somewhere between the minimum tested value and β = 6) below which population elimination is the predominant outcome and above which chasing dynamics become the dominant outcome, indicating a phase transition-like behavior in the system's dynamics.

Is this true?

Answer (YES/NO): NO